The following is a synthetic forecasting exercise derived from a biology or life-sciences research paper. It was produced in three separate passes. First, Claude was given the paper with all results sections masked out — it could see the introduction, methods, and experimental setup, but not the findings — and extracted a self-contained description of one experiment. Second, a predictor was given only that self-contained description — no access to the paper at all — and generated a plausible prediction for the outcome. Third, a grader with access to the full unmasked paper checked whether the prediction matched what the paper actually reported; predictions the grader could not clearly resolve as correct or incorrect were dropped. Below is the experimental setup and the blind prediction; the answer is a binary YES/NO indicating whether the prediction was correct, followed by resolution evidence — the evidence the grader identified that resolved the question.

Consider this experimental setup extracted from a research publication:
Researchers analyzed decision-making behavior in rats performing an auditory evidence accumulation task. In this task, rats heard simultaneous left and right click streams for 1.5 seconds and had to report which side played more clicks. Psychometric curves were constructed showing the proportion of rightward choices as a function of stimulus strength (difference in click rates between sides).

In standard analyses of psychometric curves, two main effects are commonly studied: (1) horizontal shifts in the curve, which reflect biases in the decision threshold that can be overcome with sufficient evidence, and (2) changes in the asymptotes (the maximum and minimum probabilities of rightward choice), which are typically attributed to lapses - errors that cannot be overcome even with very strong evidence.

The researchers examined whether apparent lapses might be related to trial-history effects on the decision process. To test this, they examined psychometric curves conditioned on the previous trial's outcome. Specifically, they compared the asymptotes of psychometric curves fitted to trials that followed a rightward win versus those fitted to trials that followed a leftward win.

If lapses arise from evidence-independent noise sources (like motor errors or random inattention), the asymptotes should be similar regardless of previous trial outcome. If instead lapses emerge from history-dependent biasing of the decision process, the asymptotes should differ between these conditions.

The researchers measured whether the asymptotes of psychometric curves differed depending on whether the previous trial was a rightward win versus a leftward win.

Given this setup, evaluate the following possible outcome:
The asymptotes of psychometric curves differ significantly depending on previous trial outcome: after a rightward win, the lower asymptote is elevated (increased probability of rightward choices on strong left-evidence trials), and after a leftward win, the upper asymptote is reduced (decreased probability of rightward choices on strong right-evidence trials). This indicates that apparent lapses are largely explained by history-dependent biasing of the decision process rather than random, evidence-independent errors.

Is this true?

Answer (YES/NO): YES